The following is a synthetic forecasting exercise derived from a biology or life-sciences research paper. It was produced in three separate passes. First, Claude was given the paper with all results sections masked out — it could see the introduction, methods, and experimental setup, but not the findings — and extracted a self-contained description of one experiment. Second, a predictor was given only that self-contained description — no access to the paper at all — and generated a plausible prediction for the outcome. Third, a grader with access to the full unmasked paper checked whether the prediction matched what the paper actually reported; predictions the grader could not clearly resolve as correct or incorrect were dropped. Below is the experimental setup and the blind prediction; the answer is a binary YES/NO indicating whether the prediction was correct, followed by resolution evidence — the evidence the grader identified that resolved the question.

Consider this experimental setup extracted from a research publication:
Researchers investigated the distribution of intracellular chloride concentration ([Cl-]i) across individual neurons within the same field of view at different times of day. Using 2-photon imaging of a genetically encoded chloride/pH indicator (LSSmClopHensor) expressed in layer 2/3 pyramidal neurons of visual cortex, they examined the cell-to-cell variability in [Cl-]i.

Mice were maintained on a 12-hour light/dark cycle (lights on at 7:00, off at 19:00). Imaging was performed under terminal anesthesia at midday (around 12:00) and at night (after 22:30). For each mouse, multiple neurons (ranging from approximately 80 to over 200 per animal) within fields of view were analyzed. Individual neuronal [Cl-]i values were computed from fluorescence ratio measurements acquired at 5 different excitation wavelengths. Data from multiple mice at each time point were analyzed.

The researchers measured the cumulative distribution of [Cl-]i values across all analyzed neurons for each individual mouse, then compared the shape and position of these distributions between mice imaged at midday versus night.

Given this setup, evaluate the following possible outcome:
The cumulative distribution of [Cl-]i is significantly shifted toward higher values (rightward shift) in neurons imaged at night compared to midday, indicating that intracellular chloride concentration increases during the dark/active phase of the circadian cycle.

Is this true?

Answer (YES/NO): YES